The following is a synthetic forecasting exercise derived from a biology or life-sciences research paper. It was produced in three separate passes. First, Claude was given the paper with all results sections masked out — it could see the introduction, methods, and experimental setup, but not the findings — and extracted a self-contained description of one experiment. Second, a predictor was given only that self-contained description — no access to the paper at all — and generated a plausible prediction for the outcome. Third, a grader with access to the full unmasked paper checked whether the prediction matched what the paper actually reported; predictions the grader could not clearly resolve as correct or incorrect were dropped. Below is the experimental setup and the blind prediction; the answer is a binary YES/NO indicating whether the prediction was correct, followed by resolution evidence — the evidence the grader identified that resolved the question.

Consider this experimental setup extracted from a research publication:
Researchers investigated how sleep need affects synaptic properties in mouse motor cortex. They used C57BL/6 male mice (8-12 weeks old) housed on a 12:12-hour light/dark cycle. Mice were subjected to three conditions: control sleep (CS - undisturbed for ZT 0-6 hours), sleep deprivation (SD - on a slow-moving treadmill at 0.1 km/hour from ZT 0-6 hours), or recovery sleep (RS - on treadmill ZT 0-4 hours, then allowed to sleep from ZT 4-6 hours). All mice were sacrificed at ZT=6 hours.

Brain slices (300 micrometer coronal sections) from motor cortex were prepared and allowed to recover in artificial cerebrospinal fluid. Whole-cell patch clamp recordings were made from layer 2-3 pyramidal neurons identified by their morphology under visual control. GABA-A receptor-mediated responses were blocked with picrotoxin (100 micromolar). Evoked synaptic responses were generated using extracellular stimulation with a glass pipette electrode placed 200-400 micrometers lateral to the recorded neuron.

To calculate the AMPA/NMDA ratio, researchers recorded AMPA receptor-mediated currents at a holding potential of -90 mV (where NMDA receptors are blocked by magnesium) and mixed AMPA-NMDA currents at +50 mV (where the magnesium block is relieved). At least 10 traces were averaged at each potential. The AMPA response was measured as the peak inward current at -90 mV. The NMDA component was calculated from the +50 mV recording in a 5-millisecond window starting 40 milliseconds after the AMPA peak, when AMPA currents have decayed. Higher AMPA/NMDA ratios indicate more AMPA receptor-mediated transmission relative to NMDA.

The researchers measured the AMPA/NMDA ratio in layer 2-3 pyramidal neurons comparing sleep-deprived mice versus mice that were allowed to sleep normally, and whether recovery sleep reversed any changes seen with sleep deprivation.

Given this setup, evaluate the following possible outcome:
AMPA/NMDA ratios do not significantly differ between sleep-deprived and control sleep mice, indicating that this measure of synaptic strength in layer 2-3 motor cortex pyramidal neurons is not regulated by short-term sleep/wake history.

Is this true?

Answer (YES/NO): NO